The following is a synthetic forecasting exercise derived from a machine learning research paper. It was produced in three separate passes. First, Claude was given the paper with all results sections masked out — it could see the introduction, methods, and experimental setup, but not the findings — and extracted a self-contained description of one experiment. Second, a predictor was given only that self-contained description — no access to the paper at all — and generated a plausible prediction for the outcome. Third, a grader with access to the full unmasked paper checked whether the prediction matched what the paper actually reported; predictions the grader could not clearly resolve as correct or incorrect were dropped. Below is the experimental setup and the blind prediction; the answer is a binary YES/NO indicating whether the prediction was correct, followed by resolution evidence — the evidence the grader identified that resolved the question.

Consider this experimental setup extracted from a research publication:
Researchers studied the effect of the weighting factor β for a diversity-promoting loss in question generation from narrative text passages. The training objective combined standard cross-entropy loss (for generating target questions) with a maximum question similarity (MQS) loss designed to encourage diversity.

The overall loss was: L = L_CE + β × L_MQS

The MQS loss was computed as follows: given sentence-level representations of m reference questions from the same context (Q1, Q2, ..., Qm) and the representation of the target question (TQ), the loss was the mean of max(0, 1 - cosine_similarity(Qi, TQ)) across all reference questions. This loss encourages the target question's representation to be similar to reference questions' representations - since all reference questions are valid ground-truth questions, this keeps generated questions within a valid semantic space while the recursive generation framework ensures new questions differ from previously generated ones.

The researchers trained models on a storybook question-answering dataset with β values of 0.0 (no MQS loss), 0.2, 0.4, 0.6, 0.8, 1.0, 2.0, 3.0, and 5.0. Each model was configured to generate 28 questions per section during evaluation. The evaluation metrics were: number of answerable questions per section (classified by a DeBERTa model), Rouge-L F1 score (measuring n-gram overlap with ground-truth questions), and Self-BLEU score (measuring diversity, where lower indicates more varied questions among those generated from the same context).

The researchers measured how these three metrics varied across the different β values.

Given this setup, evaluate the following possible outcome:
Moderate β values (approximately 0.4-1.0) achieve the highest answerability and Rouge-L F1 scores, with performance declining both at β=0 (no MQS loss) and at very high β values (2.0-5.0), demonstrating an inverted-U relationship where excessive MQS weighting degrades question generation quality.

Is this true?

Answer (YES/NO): NO